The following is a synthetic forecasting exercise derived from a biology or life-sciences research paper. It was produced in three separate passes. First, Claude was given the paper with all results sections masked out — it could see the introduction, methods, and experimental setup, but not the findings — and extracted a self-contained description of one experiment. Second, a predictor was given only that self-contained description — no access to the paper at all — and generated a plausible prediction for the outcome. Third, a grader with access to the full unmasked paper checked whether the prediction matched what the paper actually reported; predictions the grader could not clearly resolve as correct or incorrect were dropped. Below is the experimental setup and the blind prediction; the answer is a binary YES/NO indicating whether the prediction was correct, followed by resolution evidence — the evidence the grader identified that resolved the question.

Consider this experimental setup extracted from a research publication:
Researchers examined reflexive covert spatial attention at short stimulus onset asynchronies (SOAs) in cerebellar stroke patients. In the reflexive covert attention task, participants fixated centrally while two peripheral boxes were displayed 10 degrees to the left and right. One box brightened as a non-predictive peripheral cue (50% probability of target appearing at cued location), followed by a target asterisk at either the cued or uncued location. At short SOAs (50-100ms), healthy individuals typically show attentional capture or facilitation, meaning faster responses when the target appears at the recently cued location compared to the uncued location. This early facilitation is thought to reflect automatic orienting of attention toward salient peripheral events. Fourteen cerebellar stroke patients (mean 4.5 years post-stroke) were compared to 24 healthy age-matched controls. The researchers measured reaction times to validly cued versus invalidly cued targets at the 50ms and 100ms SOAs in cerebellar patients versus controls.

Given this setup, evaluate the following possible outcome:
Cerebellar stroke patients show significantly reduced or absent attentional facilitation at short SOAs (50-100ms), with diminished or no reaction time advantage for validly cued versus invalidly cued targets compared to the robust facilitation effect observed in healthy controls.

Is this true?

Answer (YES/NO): NO